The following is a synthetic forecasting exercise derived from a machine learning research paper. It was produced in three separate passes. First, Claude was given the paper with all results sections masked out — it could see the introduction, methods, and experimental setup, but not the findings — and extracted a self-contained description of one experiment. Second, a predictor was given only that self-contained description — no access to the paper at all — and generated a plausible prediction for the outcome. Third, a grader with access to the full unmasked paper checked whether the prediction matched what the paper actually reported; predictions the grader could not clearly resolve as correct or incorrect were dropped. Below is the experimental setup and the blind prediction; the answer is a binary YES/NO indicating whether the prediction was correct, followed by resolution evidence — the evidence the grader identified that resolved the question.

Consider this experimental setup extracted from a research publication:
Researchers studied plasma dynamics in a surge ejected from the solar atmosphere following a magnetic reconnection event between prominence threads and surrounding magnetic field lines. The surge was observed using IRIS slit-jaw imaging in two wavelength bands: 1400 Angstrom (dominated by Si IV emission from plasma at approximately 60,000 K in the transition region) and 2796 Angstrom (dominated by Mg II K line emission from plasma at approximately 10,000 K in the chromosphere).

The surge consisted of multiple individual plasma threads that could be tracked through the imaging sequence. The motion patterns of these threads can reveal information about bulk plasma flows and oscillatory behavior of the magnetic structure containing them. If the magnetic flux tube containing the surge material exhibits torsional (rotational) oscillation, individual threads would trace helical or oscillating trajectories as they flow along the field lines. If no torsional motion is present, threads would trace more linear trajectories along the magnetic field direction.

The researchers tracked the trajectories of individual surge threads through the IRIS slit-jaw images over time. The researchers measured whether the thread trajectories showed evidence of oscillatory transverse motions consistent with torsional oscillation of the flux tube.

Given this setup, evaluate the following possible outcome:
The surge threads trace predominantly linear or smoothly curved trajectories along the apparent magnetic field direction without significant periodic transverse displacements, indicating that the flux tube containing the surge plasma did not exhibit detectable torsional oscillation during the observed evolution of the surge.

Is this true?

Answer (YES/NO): NO